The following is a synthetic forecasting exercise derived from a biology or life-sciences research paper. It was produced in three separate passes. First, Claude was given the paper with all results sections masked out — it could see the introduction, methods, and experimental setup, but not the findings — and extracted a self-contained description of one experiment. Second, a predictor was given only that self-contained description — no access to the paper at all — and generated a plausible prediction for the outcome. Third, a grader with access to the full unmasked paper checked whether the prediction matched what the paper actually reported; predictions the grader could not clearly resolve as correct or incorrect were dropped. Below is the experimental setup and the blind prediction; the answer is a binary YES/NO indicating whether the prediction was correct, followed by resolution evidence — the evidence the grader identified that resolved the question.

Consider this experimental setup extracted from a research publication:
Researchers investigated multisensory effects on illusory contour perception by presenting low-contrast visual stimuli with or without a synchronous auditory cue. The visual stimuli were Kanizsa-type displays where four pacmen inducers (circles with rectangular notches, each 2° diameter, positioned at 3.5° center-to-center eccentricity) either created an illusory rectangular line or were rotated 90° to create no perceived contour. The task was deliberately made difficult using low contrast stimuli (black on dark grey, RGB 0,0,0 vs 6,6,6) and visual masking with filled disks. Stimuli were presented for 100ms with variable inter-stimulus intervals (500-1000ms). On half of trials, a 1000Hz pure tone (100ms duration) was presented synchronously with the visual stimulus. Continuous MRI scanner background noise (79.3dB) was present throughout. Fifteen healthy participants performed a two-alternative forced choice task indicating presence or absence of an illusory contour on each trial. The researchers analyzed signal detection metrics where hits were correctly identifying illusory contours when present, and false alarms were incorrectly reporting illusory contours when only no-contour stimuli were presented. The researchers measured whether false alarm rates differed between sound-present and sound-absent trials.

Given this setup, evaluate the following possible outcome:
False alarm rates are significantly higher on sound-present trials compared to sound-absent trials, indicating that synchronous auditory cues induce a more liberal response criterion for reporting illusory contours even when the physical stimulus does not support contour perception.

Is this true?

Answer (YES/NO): NO